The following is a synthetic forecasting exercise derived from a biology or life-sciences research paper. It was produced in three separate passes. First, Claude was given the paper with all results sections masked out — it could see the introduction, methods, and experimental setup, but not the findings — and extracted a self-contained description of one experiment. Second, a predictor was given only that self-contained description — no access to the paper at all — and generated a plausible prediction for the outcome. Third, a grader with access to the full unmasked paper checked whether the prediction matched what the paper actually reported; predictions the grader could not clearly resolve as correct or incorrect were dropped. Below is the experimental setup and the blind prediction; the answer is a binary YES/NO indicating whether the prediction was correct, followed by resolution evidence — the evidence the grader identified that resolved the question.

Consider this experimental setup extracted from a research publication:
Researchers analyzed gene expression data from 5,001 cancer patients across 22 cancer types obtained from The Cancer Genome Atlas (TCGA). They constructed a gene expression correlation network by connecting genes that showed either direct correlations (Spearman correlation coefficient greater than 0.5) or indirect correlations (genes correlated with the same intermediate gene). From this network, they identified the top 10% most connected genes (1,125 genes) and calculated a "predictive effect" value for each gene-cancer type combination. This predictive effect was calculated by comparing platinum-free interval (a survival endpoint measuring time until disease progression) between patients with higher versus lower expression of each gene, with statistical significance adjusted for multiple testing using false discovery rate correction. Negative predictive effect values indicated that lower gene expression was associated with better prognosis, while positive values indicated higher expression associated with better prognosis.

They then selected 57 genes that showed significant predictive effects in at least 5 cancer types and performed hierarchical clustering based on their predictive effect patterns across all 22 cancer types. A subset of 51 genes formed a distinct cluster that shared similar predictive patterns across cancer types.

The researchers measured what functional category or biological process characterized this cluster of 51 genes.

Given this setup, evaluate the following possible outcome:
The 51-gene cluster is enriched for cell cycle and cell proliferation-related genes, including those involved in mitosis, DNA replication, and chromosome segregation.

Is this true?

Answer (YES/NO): YES